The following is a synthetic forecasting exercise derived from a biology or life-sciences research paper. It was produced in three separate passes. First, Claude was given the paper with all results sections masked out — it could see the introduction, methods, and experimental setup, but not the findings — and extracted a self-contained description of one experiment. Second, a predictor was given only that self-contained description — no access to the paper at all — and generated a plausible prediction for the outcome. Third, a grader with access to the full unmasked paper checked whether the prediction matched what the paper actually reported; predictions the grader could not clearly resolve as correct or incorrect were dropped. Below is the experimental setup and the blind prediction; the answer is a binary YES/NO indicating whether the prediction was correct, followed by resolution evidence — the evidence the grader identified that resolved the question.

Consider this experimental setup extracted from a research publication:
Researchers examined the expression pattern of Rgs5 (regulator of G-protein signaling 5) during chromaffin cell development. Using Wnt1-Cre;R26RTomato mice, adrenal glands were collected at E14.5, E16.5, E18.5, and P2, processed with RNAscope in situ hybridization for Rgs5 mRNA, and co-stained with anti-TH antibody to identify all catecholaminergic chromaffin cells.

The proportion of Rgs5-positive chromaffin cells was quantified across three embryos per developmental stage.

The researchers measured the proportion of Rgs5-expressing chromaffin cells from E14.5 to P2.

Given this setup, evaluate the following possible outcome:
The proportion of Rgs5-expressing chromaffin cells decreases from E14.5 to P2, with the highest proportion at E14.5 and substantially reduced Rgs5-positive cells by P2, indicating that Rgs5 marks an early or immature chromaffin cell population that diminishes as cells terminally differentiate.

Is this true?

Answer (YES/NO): NO